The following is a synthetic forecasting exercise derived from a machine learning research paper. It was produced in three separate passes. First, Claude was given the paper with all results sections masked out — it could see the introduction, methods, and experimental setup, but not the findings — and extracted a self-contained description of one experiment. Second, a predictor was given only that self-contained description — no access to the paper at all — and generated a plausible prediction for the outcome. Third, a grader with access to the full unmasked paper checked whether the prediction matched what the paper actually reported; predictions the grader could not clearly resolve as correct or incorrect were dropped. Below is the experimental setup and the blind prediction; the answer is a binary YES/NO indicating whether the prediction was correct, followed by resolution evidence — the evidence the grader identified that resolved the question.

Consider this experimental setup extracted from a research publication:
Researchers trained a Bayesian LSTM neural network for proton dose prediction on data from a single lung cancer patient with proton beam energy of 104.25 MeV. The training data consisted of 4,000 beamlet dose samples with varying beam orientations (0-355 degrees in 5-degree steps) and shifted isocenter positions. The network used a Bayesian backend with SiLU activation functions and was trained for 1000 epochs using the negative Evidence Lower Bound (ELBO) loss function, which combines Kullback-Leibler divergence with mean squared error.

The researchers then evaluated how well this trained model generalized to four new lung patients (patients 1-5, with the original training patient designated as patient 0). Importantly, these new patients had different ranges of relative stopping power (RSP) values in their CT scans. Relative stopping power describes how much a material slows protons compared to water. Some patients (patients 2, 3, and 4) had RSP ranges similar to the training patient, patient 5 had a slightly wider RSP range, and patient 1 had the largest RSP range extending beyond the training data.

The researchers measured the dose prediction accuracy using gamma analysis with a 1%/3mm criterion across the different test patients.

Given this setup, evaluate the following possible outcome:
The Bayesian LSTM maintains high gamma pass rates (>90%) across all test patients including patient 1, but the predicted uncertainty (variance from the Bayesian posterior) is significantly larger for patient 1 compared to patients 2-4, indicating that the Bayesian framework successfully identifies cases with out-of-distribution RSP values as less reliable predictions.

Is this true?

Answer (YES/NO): NO